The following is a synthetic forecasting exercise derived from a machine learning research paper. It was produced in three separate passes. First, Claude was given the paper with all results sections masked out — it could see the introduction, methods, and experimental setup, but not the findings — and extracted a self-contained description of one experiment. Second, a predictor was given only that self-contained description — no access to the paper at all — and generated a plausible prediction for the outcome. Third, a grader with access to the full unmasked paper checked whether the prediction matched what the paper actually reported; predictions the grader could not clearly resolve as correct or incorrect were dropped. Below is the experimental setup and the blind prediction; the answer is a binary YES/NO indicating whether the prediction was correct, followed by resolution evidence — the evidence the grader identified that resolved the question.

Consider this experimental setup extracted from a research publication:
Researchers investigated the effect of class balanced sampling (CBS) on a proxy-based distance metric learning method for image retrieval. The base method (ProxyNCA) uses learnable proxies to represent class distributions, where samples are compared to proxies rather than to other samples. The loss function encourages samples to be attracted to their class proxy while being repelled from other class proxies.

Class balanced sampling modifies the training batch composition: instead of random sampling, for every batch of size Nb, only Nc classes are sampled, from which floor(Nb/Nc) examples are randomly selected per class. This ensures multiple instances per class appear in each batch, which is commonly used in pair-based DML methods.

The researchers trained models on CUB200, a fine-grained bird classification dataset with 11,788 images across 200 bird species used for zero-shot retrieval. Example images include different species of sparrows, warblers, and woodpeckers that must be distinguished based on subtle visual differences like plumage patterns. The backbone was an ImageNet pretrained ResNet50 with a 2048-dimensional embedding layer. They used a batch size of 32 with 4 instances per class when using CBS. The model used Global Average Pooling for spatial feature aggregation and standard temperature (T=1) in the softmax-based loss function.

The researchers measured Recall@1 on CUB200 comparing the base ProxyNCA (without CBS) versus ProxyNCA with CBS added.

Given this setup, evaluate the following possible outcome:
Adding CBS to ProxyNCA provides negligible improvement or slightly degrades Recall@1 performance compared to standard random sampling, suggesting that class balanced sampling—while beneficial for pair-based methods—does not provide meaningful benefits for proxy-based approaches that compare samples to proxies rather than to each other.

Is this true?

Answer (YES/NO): NO